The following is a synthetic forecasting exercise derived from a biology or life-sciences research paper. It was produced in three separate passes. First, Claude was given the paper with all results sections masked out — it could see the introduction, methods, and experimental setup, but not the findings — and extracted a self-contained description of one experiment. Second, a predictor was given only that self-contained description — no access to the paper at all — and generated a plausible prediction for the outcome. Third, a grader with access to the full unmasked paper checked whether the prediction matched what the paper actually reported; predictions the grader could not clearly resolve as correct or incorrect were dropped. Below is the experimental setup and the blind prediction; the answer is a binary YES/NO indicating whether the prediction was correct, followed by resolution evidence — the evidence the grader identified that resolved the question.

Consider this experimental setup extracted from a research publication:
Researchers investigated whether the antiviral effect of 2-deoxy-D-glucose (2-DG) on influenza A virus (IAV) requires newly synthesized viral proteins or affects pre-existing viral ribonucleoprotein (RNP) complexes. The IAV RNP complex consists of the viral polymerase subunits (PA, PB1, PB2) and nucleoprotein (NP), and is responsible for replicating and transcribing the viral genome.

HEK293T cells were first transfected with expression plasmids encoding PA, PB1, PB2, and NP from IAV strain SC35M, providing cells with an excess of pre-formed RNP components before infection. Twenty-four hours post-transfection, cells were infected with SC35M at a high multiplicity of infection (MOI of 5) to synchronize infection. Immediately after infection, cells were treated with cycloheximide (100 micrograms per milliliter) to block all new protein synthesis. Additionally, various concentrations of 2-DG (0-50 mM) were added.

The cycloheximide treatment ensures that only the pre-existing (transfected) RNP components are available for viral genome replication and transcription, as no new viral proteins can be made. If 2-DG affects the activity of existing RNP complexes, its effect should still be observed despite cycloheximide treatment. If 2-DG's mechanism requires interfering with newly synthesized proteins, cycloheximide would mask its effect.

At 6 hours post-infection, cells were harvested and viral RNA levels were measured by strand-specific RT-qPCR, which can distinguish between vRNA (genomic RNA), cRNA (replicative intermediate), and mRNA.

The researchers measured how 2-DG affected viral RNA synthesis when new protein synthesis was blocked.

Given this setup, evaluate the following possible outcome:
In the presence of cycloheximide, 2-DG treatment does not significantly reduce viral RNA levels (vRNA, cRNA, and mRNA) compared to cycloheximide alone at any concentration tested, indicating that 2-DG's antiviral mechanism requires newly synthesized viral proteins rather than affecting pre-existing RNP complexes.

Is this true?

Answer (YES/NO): NO